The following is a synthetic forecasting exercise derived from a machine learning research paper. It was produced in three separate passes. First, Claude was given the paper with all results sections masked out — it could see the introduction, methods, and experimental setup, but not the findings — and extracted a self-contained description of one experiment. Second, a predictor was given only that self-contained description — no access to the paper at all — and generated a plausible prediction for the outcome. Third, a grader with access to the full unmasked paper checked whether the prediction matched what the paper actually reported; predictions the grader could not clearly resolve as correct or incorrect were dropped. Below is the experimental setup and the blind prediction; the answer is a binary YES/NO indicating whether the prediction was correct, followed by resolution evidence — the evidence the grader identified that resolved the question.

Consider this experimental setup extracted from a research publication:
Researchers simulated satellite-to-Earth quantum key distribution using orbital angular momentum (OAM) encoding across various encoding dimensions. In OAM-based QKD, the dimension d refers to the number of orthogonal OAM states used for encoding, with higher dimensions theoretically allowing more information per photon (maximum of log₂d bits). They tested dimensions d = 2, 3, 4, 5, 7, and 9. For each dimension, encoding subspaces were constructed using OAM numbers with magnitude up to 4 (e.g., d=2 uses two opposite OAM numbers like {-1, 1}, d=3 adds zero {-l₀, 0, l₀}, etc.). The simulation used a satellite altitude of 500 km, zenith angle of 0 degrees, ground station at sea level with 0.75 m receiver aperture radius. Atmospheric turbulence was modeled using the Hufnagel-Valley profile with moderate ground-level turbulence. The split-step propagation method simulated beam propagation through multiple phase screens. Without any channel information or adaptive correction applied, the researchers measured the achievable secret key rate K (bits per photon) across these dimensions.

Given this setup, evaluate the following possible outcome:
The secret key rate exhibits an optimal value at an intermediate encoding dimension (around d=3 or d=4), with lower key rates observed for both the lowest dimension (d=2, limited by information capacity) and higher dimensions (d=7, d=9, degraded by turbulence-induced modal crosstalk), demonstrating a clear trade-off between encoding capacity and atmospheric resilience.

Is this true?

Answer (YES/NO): NO